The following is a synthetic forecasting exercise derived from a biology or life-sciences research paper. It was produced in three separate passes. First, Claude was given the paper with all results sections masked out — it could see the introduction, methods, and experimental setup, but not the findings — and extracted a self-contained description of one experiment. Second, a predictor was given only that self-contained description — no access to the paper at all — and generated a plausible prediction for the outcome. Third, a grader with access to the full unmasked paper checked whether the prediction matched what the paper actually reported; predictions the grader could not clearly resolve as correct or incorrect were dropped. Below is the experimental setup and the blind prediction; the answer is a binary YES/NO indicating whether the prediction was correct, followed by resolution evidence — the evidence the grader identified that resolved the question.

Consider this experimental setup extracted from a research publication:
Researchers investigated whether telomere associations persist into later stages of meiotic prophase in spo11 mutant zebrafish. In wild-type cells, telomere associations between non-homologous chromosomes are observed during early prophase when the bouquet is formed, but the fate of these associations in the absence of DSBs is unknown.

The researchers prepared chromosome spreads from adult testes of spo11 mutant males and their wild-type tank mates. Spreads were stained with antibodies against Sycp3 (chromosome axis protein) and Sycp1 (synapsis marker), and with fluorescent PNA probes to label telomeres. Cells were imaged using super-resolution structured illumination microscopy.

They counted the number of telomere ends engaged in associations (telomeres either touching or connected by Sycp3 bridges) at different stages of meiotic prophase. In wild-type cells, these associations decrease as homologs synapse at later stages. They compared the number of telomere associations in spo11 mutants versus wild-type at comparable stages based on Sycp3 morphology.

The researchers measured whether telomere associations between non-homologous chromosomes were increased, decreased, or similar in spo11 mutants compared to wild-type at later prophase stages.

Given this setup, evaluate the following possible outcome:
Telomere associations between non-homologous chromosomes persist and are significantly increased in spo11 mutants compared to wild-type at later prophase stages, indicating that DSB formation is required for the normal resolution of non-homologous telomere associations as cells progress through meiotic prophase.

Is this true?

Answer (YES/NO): YES